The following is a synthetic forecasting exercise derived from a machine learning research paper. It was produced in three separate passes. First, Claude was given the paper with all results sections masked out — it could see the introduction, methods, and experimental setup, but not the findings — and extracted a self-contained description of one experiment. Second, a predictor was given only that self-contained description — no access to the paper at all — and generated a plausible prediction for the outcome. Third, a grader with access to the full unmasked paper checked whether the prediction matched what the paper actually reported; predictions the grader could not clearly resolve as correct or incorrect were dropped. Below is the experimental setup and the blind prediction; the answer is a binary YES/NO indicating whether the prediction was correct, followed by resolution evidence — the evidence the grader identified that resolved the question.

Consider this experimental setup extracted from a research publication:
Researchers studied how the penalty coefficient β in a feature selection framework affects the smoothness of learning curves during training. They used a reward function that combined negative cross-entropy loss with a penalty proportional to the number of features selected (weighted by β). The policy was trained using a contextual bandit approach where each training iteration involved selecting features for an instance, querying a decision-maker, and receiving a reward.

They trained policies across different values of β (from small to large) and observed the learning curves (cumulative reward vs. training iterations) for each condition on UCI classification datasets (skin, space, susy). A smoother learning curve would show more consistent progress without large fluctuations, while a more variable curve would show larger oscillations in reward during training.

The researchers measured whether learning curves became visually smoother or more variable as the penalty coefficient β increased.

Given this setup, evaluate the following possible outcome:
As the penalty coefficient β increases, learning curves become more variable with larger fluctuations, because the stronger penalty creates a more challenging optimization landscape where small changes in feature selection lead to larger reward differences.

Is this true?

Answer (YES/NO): NO